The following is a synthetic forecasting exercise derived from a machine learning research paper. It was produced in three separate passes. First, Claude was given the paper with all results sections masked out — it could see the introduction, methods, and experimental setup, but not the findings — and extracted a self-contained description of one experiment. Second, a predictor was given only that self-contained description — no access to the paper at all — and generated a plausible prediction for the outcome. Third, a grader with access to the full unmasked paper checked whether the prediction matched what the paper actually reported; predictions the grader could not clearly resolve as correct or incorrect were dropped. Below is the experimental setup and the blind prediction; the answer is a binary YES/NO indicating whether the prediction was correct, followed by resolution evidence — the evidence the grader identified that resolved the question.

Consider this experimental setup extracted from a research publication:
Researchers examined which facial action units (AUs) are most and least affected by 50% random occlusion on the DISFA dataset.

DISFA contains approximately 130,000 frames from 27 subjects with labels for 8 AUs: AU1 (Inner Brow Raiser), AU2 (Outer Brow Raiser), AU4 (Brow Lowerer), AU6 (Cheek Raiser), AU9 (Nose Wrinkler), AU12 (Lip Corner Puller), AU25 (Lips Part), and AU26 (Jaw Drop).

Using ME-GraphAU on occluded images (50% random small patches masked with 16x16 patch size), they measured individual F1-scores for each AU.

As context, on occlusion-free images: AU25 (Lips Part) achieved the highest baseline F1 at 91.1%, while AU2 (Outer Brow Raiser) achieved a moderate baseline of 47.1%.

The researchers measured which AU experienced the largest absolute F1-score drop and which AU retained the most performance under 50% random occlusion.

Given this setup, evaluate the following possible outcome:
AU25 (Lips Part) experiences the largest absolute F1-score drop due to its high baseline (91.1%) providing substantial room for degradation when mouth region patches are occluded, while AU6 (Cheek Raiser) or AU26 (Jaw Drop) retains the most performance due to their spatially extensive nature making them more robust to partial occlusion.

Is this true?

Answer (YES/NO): NO